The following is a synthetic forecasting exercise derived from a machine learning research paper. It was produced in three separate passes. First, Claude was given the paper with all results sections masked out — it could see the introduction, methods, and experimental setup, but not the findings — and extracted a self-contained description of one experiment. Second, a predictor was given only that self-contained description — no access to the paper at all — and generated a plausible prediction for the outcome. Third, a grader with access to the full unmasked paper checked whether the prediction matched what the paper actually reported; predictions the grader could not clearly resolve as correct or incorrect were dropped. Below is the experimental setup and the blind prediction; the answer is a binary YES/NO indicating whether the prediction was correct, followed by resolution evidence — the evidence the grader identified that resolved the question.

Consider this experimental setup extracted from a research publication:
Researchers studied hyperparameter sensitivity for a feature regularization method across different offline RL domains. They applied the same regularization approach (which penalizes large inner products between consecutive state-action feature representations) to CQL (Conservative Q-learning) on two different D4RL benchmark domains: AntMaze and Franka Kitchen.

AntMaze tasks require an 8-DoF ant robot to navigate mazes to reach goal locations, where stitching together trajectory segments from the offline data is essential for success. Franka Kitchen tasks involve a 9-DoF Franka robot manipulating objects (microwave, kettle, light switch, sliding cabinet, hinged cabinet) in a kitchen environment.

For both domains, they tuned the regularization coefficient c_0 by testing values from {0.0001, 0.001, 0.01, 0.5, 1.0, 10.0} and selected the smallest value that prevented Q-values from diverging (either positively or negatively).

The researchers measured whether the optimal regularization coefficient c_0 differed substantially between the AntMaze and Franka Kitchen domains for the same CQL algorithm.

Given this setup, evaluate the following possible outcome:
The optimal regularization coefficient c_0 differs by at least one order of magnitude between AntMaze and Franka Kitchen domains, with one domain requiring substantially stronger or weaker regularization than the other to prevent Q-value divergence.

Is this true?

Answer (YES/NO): YES